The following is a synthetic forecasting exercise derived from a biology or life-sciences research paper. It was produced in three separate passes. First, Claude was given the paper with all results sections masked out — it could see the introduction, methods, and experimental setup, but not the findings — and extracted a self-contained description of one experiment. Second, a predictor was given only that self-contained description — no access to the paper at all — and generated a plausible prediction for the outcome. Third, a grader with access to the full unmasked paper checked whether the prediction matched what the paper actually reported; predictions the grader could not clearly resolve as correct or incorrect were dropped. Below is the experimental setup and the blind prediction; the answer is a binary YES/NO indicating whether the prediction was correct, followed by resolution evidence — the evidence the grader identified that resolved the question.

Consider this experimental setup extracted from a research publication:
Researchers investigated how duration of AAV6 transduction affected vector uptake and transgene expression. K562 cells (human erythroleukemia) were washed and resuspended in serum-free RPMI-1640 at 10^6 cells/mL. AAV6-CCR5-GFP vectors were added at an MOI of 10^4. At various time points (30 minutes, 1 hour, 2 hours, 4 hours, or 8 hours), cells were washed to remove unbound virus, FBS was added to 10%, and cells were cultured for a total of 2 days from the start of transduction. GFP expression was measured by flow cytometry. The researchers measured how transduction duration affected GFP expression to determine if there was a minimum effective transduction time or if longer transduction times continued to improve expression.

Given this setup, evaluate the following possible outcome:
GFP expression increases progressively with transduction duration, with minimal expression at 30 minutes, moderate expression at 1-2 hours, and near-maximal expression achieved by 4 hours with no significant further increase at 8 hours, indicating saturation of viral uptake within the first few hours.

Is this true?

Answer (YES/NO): NO